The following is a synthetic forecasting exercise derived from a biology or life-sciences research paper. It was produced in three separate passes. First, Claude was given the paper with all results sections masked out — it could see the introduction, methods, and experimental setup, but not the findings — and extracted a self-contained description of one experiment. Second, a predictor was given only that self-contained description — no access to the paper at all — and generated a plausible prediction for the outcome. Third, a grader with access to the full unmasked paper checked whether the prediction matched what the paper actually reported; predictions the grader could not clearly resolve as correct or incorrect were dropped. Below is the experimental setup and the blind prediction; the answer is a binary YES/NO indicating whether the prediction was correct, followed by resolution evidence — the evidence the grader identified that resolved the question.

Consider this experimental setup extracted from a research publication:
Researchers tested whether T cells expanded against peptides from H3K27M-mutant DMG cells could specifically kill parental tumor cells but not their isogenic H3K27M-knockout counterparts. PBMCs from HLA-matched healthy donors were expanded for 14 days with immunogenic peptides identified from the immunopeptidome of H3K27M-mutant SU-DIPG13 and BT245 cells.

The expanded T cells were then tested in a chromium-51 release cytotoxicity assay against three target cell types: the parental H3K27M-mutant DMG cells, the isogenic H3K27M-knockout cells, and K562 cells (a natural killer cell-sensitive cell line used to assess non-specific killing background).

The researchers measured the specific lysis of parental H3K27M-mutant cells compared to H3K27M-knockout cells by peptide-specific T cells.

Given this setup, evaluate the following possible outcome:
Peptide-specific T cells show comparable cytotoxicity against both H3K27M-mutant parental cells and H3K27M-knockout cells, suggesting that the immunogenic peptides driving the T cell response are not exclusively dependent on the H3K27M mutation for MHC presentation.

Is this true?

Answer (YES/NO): NO